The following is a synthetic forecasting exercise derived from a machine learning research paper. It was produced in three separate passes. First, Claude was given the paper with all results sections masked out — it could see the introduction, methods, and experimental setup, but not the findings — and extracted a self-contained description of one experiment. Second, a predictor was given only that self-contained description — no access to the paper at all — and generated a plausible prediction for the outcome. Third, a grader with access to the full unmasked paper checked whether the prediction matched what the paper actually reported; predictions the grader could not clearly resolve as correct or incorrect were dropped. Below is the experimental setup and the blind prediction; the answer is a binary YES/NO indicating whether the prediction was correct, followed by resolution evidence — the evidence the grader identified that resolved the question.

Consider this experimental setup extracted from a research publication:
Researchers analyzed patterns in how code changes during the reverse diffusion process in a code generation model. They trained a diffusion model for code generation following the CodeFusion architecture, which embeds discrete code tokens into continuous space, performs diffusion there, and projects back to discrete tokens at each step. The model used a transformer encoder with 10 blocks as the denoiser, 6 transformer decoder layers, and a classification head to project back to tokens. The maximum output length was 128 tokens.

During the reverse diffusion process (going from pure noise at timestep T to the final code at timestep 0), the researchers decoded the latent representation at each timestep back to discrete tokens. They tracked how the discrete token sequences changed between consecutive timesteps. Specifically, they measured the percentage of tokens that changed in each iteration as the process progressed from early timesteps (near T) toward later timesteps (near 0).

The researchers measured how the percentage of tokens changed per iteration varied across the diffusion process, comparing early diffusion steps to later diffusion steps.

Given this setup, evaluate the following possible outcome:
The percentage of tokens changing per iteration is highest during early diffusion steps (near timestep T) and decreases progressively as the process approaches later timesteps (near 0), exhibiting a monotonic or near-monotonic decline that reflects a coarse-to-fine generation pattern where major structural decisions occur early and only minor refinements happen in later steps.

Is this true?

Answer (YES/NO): YES